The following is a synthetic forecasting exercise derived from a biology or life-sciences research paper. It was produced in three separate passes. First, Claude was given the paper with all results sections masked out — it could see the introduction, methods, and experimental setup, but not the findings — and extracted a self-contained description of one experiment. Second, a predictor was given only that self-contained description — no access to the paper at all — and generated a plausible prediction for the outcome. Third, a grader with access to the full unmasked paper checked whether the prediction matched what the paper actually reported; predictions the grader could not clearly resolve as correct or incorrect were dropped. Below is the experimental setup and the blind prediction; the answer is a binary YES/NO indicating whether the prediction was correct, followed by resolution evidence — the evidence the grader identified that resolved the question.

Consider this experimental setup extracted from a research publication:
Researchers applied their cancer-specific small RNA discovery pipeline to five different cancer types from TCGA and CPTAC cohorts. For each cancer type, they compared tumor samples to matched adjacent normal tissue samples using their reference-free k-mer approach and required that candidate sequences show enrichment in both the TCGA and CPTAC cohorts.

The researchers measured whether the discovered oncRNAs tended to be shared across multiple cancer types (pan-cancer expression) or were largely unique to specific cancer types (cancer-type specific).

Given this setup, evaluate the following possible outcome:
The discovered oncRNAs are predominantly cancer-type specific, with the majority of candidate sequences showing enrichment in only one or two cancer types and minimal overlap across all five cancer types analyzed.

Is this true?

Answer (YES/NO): YES